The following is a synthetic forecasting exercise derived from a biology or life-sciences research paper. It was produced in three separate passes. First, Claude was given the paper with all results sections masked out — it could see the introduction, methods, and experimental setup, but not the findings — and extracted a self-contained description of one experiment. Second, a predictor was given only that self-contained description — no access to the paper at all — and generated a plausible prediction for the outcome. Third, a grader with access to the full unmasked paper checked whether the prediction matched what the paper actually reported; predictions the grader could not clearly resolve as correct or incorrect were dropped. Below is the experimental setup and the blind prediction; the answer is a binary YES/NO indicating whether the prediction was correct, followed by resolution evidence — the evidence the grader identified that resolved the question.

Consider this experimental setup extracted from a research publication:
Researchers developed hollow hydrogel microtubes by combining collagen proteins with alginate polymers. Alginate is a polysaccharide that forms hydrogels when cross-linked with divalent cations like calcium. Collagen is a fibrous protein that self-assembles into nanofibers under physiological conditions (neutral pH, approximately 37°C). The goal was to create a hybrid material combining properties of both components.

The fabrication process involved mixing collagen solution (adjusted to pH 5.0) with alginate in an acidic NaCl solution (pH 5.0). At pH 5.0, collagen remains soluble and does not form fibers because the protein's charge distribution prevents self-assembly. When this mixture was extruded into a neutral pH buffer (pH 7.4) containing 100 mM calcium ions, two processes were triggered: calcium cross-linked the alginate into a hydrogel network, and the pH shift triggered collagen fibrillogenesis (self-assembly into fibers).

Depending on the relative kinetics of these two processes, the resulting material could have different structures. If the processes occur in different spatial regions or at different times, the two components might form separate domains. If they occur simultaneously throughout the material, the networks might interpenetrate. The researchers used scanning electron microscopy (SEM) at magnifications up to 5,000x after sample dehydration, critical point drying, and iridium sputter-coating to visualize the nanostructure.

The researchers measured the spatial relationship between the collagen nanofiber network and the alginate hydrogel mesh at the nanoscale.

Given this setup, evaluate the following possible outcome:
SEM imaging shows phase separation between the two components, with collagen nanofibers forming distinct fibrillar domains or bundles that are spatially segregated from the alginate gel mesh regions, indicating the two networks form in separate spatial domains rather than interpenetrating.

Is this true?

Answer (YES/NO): NO